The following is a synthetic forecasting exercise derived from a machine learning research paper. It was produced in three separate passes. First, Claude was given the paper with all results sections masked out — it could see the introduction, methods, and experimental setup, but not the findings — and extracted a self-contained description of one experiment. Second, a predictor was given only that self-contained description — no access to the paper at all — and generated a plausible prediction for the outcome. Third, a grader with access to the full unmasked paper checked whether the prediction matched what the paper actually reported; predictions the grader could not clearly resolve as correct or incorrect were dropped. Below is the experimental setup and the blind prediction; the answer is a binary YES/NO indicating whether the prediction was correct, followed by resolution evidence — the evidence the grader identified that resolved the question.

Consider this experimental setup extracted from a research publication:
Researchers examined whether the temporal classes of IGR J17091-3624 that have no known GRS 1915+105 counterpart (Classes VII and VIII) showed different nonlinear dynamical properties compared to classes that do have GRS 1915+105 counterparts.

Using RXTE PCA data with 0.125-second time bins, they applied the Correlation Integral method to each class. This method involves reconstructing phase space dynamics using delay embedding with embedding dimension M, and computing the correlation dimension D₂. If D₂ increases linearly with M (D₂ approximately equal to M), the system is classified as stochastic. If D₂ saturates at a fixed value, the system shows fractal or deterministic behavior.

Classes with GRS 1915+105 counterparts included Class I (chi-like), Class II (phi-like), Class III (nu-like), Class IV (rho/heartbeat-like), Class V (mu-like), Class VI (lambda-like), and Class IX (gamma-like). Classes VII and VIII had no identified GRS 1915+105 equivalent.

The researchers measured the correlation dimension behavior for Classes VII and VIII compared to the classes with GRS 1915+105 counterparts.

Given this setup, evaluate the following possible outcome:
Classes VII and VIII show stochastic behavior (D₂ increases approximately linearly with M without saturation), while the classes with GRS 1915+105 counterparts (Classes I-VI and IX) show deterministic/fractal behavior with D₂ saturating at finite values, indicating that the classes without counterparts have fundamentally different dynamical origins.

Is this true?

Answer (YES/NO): NO